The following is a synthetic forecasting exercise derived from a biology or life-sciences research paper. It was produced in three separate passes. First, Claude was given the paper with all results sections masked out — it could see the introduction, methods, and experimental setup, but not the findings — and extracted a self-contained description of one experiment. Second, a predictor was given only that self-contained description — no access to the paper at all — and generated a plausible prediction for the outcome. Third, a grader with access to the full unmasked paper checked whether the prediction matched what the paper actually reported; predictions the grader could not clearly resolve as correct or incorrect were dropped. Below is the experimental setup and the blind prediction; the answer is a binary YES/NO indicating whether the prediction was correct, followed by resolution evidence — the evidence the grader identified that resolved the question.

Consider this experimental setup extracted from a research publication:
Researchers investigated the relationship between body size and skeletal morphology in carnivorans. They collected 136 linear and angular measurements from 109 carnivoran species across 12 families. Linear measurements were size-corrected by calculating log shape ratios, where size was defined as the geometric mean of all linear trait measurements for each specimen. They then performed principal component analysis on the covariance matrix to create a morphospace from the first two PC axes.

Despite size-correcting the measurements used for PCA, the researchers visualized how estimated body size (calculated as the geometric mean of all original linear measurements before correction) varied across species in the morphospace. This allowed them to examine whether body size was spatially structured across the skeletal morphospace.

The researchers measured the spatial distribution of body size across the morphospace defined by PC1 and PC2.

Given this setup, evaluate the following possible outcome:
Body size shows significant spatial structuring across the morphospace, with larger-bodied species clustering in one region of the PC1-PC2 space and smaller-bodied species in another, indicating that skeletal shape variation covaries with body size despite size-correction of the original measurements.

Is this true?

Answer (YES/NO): YES